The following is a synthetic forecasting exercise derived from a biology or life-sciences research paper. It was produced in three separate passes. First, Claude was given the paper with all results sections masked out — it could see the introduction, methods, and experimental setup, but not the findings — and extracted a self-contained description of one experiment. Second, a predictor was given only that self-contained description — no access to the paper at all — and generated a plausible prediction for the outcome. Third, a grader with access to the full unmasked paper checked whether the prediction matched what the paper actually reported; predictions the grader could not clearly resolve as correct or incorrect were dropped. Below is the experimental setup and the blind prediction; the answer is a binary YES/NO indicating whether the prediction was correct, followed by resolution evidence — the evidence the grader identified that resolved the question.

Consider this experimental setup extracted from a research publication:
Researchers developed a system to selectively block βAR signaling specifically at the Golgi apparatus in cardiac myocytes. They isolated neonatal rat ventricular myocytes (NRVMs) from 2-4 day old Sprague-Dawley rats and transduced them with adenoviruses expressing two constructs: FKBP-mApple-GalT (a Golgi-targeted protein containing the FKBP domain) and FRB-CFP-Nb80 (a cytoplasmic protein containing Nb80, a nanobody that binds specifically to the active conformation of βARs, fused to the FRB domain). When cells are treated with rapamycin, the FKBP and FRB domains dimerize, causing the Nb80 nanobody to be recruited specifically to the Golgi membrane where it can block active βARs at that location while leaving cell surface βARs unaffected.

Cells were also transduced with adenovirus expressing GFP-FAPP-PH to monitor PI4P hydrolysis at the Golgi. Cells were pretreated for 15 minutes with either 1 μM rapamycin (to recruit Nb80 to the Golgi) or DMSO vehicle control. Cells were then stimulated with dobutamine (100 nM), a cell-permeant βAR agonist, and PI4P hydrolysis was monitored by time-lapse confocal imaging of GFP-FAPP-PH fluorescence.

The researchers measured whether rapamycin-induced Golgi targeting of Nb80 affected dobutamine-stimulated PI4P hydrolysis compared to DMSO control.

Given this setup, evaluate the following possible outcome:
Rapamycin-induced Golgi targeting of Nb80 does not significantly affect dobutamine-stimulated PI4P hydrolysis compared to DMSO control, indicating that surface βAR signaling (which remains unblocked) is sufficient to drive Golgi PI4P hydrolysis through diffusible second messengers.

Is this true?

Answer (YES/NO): NO